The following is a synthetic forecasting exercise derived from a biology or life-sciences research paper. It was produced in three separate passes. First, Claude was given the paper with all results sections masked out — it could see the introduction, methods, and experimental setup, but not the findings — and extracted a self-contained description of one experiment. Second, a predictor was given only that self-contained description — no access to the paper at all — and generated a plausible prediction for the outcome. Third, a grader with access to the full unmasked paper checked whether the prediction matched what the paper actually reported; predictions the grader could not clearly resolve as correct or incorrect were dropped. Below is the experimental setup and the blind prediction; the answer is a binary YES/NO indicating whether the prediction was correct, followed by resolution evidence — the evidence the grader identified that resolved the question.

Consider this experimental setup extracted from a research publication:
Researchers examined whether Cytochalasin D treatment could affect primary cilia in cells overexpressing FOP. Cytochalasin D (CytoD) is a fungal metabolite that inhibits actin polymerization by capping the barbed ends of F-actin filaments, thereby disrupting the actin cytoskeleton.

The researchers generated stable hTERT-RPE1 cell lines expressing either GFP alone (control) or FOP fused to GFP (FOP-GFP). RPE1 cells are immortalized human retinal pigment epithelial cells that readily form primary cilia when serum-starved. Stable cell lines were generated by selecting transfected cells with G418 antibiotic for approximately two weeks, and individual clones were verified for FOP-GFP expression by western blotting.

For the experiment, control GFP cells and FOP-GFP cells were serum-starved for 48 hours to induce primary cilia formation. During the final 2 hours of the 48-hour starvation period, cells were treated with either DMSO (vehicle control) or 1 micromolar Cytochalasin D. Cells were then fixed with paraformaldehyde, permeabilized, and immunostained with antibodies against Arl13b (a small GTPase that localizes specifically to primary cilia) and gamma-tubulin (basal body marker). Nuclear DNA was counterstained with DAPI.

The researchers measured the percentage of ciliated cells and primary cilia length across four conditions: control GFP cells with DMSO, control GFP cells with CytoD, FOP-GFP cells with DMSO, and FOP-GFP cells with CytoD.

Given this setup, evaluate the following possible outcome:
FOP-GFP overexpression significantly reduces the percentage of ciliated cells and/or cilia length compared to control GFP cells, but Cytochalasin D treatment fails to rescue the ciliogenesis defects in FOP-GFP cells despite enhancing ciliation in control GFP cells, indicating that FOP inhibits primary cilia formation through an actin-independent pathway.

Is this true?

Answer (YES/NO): NO